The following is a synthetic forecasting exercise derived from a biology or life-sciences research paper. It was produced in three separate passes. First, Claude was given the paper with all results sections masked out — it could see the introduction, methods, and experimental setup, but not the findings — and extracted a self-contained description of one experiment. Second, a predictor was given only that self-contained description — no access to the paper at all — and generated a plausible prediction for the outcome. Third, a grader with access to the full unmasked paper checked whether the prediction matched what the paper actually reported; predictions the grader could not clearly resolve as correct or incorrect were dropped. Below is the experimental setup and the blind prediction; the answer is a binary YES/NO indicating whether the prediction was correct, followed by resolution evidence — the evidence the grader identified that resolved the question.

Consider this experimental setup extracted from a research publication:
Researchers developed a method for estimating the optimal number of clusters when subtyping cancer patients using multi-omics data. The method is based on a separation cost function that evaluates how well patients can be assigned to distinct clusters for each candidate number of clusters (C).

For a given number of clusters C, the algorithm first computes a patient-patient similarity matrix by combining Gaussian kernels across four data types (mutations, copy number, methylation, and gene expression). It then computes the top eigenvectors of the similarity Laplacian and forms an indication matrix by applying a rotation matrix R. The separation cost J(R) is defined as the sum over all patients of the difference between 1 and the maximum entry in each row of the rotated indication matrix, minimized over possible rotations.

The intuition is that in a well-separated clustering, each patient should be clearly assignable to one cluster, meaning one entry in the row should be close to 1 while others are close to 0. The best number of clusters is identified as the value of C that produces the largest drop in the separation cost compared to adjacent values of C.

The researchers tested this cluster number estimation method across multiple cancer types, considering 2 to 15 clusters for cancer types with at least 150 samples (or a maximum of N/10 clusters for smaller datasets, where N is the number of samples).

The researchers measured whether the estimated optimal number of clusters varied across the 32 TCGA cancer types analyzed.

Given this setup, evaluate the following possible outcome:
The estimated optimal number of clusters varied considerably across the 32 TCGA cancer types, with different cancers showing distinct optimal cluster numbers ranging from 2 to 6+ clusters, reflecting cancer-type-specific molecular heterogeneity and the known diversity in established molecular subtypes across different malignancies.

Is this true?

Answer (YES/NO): NO